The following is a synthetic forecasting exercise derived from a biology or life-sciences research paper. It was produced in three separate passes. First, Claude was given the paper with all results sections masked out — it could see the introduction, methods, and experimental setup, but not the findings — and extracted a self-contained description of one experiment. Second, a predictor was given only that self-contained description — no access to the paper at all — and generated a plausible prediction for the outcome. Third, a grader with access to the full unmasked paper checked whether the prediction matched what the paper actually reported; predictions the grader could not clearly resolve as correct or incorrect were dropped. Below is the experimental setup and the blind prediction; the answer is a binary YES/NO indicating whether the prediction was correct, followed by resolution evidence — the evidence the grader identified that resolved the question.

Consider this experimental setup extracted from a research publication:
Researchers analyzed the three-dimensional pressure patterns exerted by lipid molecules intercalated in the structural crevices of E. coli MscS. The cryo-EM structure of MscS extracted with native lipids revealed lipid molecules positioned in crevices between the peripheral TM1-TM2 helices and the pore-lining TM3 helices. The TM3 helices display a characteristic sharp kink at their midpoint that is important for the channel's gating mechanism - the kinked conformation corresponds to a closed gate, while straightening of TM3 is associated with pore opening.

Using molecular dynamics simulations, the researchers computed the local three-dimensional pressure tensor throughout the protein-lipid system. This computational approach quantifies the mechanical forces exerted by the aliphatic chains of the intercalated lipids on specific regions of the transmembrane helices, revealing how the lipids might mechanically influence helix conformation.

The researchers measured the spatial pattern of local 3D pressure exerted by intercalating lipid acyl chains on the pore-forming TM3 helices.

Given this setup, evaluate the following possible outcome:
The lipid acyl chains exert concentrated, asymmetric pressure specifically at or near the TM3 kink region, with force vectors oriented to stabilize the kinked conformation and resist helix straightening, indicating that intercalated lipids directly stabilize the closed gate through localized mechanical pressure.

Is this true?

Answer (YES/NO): YES